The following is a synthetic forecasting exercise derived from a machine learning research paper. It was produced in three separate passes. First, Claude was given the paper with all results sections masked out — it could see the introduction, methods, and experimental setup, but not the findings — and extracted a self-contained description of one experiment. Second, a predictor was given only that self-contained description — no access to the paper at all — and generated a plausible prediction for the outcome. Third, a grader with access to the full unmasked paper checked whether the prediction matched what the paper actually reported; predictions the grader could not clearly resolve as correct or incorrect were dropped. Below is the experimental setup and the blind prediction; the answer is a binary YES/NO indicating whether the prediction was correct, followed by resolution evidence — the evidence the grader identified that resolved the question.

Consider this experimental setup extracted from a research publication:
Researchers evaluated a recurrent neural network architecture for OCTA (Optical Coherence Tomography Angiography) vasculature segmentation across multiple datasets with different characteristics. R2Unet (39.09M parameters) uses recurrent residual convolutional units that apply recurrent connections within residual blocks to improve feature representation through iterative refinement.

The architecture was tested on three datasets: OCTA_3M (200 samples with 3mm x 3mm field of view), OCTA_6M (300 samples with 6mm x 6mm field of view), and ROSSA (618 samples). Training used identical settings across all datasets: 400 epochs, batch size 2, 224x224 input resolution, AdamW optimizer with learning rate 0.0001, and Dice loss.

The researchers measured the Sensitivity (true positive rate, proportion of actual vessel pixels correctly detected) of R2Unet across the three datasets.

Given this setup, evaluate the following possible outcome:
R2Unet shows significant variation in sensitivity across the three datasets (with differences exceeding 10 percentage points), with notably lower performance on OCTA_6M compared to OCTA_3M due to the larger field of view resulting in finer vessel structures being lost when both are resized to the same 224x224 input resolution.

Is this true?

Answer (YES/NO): YES